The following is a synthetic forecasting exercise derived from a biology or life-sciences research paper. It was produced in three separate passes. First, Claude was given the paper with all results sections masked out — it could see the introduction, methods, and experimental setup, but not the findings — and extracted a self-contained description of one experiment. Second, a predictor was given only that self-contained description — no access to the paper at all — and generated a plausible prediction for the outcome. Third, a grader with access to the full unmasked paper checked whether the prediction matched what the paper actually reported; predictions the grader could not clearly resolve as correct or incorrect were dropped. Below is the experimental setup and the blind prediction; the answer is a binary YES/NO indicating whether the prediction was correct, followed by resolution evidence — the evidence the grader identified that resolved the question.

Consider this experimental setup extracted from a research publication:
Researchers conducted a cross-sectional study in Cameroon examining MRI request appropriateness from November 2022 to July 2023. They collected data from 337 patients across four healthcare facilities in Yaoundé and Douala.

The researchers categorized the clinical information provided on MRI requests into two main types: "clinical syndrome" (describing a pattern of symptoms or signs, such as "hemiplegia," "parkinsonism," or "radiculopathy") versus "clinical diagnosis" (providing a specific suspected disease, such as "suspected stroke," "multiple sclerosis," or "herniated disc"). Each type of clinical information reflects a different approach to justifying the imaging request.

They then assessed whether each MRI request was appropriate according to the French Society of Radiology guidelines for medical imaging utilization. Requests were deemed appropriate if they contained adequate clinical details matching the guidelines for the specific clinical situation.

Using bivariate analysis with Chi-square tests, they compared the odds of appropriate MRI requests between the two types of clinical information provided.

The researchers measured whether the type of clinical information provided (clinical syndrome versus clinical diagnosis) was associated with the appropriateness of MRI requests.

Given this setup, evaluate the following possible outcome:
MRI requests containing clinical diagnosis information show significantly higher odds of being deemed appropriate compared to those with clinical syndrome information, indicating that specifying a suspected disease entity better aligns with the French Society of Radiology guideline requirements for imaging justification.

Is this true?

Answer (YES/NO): NO